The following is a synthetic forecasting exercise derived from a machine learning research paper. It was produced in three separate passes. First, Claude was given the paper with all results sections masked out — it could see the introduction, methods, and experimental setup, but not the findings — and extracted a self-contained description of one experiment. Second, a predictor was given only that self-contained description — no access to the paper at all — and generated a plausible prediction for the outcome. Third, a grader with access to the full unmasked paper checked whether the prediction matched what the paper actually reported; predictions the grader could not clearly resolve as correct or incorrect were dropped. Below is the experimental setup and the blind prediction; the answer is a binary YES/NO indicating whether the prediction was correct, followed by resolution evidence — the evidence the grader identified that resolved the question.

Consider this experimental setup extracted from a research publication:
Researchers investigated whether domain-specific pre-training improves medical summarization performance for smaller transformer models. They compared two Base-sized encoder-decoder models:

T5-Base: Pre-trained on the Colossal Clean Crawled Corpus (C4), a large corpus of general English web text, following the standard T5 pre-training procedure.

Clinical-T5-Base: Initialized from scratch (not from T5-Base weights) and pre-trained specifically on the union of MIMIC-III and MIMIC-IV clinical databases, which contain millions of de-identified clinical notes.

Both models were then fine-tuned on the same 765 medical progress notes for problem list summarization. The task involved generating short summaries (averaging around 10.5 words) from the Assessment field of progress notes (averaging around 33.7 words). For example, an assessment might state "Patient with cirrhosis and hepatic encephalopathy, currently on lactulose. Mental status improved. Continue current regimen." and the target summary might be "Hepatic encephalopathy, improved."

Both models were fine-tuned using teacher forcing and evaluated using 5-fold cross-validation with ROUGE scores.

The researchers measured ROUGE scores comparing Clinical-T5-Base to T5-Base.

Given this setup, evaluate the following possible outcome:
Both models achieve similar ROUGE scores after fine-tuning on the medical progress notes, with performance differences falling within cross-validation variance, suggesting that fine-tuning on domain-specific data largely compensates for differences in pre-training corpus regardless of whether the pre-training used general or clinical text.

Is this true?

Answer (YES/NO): NO